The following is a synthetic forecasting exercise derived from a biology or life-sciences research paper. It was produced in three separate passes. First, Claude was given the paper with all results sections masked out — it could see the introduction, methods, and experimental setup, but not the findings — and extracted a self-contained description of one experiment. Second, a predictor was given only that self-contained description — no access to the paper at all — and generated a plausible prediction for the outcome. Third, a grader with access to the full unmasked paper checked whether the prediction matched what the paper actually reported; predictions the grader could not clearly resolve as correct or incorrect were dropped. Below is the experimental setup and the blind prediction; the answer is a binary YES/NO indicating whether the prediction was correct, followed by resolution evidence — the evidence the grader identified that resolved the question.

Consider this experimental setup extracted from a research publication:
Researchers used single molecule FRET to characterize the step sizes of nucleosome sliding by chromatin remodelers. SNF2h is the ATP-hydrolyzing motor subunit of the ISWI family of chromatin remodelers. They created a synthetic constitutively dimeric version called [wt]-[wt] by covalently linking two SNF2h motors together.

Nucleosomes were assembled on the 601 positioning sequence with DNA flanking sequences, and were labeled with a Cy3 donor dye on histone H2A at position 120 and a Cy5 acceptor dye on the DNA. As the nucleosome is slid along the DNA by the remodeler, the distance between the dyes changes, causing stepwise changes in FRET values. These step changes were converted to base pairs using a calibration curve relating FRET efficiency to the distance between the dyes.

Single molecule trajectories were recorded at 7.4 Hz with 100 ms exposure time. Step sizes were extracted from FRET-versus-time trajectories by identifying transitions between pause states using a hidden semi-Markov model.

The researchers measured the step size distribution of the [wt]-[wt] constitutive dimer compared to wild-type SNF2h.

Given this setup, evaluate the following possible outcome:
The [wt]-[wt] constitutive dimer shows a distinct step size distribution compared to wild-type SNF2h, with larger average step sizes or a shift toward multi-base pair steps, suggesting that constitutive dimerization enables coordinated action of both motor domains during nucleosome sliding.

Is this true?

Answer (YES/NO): NO